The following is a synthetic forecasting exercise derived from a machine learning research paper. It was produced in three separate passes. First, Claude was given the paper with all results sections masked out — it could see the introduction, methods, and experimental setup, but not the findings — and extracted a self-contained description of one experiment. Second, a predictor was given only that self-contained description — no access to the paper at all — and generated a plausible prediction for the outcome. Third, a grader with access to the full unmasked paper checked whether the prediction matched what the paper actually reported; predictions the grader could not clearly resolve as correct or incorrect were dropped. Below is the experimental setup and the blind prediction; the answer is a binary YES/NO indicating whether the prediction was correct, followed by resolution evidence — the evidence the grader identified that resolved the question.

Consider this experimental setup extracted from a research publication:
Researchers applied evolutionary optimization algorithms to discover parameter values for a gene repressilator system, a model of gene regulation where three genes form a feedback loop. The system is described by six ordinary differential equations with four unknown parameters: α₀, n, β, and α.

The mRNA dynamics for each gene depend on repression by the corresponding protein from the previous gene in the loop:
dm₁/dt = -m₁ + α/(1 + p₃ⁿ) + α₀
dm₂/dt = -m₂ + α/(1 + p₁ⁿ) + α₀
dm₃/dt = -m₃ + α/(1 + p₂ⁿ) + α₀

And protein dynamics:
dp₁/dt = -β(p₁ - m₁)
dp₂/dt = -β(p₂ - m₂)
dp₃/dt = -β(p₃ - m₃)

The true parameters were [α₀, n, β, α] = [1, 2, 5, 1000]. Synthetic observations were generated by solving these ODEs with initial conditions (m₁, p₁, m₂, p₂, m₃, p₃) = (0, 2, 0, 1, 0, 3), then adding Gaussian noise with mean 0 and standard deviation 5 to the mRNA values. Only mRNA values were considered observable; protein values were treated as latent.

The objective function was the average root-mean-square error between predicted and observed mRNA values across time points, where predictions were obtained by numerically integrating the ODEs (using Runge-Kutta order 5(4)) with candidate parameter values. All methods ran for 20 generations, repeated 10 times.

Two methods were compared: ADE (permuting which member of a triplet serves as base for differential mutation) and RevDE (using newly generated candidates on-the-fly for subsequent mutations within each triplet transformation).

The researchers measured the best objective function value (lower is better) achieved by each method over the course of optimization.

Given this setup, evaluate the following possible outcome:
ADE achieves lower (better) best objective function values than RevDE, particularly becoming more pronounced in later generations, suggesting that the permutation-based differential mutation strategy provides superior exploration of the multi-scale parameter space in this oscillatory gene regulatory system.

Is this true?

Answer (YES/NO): NO